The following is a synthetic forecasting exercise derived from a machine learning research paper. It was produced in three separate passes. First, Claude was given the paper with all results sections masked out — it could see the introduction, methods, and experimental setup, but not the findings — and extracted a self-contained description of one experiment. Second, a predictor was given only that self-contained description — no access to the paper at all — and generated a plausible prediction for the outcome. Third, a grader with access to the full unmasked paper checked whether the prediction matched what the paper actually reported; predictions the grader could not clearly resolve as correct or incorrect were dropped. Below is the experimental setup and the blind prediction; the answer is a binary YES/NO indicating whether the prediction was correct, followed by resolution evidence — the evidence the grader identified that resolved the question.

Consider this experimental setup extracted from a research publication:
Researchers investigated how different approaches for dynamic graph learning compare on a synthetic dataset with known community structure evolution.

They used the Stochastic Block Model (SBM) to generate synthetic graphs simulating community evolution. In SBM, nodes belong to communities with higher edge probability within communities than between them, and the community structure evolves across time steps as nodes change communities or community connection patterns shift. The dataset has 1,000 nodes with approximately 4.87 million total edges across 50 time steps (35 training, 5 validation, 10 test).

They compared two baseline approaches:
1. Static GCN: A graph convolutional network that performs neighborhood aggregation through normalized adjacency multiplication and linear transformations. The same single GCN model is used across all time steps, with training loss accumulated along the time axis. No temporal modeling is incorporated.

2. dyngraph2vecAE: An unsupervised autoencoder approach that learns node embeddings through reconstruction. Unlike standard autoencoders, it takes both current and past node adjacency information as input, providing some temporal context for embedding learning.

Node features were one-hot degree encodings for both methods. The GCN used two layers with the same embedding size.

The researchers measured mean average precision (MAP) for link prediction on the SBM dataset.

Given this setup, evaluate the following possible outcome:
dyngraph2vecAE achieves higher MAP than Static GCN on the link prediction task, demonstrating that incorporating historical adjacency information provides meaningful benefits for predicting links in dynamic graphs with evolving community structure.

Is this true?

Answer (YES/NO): NO